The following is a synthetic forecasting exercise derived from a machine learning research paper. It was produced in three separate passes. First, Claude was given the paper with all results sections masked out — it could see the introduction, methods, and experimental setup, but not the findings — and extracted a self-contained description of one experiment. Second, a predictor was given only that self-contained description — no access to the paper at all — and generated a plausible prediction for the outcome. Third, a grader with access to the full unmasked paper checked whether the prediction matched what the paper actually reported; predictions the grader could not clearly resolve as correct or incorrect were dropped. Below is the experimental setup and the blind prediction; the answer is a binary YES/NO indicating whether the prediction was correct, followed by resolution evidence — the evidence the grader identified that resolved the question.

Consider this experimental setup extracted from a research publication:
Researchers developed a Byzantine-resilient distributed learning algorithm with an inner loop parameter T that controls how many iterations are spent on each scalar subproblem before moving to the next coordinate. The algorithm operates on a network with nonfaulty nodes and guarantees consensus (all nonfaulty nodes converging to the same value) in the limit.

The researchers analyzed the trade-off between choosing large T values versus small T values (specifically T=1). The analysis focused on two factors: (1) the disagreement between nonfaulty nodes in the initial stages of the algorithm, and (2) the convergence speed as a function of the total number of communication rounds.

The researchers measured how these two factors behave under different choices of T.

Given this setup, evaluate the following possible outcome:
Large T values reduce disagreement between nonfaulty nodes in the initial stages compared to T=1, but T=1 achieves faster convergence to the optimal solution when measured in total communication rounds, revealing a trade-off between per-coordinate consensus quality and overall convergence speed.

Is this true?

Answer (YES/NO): YES